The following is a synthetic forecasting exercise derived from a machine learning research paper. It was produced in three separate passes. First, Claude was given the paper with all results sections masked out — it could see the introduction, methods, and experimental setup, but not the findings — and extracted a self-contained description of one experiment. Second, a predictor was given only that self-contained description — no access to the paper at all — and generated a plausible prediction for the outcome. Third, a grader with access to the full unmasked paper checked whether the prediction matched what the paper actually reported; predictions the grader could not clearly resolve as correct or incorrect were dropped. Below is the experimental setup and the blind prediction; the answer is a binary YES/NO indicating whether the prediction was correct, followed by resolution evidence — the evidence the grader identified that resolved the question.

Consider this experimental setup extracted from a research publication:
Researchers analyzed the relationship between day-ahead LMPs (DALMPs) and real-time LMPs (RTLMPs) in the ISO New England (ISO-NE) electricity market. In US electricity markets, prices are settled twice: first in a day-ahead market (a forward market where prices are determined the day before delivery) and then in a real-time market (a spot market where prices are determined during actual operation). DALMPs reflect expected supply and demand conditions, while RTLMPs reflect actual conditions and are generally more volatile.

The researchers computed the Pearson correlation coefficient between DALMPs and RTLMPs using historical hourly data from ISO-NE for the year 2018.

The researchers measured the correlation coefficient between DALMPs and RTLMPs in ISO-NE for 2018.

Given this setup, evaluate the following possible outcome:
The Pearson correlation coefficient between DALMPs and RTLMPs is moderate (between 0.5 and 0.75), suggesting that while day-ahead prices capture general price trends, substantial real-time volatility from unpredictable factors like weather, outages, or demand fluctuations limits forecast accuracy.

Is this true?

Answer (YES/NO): YES